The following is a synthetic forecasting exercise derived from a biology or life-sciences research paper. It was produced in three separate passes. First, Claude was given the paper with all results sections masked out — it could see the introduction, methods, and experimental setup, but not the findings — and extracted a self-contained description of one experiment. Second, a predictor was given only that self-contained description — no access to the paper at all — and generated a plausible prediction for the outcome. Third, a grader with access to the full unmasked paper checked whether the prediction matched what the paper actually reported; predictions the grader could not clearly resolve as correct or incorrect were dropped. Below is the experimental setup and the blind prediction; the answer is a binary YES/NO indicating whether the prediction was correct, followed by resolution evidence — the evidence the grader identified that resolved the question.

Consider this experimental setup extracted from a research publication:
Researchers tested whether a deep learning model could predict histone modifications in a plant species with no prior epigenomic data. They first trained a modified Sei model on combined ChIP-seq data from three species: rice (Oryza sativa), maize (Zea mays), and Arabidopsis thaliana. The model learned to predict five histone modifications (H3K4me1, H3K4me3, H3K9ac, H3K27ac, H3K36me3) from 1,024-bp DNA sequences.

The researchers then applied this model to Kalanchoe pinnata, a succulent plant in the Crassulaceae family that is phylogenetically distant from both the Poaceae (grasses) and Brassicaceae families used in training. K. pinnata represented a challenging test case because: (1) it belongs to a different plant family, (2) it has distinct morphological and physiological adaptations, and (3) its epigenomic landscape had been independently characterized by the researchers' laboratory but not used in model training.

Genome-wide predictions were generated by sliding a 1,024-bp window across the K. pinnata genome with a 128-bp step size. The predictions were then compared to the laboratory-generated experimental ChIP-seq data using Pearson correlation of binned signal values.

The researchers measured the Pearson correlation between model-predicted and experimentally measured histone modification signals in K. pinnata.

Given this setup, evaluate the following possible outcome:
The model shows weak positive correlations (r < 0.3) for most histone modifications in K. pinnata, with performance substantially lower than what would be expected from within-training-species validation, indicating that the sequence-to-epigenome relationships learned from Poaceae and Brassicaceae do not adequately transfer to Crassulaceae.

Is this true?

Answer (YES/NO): NO